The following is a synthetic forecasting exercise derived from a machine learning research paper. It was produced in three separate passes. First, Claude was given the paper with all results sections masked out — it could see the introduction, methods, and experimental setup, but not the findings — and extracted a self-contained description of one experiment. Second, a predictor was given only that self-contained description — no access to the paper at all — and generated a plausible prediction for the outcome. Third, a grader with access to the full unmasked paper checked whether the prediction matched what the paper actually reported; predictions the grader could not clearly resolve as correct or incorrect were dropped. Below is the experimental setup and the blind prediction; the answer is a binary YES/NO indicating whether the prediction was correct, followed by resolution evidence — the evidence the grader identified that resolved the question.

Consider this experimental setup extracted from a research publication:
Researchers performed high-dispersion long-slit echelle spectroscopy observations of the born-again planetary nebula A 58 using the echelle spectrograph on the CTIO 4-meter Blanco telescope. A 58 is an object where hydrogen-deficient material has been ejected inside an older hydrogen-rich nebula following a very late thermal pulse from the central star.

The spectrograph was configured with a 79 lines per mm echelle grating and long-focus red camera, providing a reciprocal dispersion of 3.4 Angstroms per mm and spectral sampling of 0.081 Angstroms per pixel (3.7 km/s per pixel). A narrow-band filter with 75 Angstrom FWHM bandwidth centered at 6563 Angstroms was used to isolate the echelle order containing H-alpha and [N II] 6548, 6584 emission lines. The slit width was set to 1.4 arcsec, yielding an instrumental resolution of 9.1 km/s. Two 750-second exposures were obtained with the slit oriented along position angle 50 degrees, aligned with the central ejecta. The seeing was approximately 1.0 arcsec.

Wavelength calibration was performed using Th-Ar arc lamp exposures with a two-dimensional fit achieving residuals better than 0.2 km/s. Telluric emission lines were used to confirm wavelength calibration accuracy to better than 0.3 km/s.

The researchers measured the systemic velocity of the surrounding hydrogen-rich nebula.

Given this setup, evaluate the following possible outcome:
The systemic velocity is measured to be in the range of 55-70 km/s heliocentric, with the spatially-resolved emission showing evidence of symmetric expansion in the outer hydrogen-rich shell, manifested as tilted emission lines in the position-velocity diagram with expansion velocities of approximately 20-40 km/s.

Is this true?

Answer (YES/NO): NO